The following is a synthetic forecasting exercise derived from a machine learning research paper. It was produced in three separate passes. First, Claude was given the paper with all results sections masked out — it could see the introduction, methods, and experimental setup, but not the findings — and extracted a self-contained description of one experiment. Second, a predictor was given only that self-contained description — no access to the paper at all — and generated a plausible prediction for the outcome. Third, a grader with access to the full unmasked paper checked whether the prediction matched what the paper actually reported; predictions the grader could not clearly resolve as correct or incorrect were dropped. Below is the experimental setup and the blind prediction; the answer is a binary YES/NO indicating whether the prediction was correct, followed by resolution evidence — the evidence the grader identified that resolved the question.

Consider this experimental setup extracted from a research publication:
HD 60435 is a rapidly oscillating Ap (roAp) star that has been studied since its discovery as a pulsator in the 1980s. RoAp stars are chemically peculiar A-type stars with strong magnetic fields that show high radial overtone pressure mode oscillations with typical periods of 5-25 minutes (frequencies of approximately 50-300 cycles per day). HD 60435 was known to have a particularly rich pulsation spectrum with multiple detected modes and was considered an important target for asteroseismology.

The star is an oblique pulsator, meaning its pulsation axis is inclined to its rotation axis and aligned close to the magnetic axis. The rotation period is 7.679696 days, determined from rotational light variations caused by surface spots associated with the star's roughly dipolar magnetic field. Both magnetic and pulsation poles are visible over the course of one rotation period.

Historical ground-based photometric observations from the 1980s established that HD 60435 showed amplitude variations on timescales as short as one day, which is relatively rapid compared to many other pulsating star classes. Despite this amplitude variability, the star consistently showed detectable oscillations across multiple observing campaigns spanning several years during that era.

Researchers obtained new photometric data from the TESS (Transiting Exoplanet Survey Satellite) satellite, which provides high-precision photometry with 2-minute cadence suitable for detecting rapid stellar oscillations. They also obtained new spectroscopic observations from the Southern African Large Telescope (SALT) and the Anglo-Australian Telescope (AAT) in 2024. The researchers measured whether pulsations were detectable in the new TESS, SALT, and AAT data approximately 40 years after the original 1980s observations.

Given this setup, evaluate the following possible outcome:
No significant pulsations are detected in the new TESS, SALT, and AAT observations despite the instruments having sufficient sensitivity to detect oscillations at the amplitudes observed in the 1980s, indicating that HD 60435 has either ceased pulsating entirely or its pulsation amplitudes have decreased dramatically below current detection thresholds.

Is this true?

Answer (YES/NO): NO